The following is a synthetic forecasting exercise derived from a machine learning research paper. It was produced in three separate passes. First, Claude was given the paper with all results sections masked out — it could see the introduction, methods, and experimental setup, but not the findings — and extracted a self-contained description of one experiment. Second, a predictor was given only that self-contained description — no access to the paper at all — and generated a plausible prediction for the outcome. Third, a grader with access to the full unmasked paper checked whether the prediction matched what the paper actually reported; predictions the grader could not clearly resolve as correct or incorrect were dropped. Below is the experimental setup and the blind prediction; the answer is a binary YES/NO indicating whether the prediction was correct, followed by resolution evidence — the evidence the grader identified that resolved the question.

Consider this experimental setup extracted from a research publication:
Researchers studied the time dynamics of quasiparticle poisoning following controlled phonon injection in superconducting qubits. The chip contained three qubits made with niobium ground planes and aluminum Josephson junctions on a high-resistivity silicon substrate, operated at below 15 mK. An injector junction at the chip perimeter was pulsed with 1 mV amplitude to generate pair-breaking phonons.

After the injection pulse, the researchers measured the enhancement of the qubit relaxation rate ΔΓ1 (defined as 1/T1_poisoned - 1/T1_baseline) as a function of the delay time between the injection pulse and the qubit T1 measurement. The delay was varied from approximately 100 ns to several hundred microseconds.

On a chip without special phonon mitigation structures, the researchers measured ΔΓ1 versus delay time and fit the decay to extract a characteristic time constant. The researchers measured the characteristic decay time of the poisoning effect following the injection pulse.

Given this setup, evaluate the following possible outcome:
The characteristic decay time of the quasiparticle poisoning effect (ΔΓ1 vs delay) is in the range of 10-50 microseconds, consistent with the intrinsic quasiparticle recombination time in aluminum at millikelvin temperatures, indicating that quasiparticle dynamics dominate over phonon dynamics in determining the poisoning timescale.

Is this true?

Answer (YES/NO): NO